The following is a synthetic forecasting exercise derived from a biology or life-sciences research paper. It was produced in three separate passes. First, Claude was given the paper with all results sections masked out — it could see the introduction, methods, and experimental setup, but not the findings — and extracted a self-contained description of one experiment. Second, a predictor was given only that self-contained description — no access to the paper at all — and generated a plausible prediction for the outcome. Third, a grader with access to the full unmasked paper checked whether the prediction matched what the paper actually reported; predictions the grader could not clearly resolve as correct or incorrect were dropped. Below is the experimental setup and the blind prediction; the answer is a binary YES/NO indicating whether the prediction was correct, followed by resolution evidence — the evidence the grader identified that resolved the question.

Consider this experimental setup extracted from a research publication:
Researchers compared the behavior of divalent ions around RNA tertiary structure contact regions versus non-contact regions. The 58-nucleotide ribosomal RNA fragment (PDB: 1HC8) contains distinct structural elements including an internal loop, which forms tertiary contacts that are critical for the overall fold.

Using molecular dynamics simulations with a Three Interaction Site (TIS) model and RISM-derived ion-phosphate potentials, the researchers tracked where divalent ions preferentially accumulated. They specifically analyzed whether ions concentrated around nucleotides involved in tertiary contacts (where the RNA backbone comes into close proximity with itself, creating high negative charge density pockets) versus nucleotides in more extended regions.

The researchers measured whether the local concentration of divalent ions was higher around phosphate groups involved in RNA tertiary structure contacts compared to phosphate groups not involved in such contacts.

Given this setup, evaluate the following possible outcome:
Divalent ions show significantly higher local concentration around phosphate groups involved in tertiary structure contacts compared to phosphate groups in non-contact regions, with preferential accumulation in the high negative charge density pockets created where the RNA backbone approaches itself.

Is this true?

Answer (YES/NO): YES